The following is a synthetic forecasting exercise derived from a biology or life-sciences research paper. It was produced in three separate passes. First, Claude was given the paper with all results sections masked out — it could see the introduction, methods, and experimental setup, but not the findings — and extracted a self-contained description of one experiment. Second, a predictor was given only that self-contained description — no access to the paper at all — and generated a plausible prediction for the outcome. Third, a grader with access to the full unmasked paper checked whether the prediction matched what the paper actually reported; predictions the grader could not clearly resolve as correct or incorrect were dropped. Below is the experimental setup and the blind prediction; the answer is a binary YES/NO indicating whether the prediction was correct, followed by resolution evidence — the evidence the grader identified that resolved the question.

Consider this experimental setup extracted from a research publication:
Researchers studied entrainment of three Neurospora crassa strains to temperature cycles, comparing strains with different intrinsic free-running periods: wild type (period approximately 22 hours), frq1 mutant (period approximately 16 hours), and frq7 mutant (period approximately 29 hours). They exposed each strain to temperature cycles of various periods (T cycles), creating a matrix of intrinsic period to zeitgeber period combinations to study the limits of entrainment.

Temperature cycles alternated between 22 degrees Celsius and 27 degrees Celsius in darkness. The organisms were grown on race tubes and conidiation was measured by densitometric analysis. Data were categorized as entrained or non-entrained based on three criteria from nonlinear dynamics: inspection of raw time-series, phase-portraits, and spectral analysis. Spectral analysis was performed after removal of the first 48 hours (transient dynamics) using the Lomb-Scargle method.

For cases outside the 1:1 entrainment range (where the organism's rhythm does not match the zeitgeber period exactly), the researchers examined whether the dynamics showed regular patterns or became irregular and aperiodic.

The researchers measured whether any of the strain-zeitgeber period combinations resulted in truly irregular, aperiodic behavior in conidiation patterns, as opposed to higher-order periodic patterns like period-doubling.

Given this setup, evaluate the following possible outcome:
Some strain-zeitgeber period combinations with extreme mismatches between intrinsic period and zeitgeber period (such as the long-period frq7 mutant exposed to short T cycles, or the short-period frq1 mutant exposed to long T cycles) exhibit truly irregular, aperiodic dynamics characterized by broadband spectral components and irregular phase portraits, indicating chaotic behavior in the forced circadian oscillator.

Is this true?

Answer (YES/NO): NO